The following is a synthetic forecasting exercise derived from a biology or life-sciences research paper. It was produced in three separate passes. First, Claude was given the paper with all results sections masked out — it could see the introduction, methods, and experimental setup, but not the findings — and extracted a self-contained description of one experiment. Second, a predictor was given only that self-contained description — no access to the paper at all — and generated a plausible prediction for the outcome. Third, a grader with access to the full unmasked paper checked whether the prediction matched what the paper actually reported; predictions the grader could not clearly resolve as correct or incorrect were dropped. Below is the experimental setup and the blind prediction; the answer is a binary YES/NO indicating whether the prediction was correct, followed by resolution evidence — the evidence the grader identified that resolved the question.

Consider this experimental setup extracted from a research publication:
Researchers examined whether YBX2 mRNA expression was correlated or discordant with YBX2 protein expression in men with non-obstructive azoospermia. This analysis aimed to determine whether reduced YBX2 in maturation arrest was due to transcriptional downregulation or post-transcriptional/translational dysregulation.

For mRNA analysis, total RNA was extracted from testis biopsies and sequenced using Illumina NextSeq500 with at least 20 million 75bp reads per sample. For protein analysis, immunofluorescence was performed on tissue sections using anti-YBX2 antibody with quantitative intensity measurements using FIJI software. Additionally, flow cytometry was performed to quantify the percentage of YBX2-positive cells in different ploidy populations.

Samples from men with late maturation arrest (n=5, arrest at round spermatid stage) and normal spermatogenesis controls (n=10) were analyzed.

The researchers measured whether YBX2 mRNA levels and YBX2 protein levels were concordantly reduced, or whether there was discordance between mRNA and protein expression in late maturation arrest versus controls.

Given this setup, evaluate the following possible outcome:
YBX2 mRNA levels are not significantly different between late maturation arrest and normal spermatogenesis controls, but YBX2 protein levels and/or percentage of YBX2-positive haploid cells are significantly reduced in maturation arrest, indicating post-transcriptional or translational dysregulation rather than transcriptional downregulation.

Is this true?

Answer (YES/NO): NO